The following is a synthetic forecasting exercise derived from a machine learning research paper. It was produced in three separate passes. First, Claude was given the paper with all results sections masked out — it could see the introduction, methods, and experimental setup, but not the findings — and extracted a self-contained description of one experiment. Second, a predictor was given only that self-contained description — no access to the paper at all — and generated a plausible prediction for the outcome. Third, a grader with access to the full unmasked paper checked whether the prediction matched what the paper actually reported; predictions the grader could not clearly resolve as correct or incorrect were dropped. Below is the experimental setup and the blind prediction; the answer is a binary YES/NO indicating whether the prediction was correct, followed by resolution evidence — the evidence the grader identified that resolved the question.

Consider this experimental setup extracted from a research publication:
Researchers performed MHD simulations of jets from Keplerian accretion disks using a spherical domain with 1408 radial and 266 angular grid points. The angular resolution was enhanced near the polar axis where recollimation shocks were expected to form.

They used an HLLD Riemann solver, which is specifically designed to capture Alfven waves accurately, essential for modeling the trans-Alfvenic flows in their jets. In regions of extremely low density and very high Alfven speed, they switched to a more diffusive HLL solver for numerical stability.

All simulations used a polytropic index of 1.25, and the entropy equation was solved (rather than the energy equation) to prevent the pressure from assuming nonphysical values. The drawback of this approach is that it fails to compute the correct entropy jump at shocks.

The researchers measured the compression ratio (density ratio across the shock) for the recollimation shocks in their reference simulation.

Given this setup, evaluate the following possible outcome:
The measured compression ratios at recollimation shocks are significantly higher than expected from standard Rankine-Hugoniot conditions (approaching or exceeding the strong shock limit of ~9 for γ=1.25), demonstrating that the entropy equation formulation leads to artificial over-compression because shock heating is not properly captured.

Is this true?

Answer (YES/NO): NO